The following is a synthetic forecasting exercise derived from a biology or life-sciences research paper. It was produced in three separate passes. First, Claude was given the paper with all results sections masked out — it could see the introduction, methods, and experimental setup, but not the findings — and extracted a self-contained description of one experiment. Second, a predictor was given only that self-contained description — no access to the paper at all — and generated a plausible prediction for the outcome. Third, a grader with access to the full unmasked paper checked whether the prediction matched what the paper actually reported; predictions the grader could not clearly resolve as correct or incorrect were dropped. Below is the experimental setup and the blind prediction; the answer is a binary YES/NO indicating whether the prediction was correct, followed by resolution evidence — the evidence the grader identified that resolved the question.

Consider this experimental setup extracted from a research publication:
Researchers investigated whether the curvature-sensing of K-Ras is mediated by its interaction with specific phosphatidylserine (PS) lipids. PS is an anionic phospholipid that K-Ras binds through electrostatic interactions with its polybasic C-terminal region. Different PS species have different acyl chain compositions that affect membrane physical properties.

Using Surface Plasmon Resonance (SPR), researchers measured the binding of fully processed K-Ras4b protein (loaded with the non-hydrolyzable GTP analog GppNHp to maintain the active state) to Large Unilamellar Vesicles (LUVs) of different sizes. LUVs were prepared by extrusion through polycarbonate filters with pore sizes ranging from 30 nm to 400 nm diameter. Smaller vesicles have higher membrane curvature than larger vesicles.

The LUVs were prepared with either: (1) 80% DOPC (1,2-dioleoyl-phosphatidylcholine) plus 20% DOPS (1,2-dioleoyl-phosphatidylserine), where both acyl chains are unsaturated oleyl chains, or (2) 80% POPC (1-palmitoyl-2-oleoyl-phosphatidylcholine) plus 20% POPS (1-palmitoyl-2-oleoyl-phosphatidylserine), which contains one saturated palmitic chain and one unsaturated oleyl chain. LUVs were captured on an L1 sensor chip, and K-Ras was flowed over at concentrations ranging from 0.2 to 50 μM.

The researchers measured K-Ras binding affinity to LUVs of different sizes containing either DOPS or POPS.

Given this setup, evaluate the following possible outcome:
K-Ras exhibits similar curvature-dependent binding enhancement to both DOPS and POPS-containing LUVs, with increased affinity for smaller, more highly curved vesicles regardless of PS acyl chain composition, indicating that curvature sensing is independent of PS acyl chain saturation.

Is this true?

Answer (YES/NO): NO